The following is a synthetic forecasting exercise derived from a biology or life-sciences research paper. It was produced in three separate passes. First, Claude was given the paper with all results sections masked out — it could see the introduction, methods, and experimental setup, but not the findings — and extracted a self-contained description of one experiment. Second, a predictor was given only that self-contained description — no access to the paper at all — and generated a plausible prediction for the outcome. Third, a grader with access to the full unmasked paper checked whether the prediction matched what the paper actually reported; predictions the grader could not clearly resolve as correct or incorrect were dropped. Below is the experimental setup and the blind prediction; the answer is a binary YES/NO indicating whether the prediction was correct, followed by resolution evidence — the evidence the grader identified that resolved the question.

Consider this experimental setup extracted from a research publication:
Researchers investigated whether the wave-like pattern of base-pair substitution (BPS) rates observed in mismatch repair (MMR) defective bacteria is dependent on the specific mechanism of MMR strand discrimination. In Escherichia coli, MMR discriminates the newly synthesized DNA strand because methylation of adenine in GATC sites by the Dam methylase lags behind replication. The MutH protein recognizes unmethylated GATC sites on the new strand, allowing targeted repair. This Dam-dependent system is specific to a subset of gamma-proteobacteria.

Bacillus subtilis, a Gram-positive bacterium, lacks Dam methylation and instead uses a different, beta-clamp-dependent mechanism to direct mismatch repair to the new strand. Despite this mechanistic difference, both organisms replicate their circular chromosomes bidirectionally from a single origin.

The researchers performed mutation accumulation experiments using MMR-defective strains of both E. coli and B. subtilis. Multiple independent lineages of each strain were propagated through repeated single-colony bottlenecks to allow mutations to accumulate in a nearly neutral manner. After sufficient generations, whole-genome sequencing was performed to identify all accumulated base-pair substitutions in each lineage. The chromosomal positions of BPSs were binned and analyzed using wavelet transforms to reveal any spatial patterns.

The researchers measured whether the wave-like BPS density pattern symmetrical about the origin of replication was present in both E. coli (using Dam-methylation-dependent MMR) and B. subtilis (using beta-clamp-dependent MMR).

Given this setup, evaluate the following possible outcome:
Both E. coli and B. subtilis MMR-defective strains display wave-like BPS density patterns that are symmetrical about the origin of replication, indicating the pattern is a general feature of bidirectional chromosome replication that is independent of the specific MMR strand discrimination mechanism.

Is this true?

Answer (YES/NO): YES